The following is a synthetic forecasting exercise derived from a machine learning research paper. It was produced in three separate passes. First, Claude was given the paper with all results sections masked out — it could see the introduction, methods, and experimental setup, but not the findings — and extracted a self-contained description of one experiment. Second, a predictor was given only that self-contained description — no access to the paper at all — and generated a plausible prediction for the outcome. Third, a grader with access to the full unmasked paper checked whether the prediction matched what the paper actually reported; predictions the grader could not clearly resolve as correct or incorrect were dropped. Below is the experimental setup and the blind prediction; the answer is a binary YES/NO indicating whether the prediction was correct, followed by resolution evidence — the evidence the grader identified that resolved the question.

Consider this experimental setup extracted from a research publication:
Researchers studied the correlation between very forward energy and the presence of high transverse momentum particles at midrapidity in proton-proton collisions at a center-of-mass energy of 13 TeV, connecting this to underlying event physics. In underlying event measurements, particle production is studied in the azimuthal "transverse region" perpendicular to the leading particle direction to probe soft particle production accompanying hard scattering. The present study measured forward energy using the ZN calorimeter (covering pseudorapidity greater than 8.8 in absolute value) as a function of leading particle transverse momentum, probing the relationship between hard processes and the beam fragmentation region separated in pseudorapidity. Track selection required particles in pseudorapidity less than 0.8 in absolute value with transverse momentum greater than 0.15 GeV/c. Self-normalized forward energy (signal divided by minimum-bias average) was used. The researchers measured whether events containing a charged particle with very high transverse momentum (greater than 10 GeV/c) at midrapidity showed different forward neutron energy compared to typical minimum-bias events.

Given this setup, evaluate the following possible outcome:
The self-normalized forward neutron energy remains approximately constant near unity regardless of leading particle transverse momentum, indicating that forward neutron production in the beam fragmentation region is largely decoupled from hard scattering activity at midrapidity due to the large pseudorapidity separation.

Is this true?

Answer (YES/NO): NO